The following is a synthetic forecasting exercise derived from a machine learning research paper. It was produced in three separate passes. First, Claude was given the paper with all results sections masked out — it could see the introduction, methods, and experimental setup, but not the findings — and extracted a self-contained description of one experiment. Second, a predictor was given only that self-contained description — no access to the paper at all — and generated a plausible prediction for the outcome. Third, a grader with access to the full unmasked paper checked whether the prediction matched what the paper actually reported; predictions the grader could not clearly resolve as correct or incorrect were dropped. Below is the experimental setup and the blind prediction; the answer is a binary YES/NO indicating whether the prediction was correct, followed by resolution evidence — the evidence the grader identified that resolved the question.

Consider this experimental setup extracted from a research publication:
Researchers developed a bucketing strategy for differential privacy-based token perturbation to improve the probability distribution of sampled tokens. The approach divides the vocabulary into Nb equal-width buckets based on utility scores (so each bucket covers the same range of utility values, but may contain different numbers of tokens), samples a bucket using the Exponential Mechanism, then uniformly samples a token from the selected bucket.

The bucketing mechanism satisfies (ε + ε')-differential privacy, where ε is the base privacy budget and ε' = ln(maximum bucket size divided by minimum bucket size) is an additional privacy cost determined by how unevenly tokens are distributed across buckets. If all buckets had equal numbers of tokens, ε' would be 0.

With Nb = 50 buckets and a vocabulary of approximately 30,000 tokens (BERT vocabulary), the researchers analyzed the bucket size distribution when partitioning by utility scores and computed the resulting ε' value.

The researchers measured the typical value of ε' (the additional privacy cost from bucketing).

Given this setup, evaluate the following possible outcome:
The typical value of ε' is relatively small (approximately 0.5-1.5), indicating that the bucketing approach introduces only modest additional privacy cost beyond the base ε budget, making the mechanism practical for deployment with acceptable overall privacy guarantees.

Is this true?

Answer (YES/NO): NO